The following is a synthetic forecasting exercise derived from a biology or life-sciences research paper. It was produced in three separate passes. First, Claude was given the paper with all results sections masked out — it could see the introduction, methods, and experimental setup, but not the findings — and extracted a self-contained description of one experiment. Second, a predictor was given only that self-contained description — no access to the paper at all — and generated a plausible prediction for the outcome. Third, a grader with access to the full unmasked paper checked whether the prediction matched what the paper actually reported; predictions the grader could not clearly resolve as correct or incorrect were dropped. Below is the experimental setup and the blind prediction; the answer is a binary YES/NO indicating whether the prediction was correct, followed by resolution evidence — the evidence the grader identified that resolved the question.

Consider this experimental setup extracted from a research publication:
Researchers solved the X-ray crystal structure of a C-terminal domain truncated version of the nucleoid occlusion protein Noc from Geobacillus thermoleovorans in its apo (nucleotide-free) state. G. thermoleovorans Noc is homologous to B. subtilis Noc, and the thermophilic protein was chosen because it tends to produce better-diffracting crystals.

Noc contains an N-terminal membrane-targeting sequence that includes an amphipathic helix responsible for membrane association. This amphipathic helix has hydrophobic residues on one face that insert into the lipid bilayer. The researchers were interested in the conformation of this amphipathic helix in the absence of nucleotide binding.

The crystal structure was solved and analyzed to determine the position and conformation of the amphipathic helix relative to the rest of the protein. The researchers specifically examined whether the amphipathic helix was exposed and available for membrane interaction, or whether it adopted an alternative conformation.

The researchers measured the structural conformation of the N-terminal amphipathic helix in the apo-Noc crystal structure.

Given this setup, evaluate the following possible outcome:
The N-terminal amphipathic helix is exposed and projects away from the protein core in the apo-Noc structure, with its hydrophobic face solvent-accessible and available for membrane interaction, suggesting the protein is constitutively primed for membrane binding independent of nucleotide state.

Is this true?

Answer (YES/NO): NO